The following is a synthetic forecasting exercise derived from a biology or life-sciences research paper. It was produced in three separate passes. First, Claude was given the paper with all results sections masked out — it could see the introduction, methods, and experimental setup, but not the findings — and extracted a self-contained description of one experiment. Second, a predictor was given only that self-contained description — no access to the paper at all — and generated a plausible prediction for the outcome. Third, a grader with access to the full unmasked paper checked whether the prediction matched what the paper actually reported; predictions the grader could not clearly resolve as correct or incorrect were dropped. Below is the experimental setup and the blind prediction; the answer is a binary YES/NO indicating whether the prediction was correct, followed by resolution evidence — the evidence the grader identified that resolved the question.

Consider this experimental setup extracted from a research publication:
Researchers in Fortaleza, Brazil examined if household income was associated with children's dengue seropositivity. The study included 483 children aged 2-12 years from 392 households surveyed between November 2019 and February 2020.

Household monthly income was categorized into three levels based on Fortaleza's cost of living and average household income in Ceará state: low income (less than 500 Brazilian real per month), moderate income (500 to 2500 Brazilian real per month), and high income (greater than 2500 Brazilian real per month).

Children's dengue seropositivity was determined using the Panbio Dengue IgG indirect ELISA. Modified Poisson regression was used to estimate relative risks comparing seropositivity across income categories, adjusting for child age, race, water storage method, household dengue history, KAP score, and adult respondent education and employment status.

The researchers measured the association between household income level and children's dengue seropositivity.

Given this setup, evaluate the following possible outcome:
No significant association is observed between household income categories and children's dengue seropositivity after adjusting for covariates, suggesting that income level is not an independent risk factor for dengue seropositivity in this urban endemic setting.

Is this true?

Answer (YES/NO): YES